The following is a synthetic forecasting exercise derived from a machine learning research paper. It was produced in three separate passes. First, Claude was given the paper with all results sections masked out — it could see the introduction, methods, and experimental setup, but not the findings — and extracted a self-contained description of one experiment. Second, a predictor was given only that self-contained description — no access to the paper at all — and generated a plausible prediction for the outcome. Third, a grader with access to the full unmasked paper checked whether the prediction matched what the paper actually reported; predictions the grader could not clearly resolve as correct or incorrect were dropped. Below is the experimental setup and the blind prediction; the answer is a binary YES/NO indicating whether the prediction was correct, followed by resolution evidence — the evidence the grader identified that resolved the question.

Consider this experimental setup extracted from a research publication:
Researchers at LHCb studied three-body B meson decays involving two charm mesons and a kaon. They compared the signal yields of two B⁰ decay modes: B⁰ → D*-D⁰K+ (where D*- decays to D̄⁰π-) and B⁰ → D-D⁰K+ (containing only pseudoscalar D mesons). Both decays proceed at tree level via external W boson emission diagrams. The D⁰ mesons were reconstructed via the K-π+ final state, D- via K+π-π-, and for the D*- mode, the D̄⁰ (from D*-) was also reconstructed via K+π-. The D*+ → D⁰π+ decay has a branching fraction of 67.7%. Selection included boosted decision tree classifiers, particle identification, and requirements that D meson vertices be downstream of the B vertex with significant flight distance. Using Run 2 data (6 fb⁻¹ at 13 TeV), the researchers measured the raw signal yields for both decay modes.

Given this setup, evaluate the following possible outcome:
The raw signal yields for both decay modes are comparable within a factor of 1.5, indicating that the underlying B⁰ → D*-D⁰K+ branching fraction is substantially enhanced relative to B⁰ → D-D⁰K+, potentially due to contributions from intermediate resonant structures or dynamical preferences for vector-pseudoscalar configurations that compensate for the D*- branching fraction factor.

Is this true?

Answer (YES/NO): NO